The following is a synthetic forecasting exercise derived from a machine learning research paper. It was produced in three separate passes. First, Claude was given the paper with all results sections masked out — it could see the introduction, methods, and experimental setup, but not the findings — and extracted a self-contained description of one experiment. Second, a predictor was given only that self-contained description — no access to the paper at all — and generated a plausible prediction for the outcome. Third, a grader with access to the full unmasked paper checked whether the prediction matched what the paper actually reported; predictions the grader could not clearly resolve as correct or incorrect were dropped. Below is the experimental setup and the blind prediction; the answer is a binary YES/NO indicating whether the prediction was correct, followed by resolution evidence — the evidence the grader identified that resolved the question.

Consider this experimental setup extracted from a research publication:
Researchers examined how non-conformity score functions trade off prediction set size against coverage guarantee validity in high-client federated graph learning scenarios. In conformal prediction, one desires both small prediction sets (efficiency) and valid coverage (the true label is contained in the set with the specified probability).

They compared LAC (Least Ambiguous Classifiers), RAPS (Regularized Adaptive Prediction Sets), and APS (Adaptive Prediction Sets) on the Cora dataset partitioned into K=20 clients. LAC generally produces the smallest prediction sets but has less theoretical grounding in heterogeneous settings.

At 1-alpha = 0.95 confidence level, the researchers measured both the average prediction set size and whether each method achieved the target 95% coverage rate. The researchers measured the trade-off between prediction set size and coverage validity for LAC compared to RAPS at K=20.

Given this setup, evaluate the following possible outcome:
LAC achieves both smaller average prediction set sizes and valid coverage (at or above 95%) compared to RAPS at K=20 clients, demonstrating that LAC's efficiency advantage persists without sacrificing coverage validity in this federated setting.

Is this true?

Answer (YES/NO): NO